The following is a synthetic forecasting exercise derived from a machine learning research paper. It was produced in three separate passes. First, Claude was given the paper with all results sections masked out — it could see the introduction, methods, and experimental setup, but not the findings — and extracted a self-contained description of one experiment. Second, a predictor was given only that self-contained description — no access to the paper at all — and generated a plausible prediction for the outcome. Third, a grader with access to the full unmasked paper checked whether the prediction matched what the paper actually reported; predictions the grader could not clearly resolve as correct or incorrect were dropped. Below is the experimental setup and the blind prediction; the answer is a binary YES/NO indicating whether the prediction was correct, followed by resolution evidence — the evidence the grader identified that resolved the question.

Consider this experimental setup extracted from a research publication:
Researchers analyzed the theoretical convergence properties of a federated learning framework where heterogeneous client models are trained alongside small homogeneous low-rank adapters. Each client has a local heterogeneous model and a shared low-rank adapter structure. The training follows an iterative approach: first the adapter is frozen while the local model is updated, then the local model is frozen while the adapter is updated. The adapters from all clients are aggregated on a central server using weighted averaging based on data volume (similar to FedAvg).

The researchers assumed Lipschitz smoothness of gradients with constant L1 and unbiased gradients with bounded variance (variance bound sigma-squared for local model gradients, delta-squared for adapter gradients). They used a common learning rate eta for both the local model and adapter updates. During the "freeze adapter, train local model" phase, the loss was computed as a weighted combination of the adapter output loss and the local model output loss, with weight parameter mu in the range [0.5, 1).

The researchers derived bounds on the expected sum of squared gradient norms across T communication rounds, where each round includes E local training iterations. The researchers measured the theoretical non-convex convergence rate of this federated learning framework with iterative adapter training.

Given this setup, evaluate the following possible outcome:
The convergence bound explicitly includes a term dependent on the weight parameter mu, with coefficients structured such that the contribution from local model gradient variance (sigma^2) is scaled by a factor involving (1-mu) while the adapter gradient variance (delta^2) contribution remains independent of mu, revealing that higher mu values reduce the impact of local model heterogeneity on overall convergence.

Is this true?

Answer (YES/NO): NO